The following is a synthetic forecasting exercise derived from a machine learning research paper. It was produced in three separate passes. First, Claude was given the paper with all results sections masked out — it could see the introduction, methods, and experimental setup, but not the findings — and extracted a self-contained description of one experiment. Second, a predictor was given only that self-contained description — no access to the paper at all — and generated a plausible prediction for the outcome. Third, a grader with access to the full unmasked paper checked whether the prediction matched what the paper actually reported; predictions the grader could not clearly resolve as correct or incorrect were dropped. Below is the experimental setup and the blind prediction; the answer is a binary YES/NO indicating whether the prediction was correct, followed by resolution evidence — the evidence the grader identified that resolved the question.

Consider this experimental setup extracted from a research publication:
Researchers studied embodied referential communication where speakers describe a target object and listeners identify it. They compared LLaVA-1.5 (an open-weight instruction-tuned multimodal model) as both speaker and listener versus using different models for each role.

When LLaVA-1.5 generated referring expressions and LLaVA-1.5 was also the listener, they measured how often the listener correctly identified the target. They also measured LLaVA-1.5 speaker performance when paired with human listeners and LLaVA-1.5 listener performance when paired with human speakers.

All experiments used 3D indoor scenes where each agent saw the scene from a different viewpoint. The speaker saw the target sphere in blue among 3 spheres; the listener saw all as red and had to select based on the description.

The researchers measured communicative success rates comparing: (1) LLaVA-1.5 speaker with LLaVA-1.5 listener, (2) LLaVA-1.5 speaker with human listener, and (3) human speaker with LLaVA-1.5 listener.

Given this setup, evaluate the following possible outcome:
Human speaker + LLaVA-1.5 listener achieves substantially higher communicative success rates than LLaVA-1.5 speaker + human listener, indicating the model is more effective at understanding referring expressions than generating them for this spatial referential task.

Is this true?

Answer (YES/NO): YES